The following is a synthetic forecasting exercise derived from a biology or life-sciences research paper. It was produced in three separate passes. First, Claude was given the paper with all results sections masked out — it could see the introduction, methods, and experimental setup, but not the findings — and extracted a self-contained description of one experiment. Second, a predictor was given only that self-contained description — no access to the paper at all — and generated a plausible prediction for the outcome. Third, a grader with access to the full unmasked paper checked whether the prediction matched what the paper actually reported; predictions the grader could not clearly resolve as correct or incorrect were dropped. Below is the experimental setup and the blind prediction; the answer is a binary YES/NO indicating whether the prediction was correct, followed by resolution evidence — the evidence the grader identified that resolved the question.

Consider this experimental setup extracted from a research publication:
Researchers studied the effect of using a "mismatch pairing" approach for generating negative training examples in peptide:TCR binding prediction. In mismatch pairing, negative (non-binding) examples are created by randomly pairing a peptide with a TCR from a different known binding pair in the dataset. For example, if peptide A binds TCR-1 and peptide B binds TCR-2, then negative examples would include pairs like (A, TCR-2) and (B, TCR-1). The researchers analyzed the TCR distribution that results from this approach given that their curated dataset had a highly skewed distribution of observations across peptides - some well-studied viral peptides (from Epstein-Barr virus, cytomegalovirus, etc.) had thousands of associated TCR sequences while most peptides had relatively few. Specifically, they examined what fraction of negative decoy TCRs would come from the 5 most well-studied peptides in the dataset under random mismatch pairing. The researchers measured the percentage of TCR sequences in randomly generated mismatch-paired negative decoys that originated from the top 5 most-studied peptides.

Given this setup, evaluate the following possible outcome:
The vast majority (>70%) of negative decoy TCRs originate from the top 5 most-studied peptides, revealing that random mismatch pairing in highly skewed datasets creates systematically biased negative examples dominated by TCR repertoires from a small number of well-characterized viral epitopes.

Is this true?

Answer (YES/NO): NO